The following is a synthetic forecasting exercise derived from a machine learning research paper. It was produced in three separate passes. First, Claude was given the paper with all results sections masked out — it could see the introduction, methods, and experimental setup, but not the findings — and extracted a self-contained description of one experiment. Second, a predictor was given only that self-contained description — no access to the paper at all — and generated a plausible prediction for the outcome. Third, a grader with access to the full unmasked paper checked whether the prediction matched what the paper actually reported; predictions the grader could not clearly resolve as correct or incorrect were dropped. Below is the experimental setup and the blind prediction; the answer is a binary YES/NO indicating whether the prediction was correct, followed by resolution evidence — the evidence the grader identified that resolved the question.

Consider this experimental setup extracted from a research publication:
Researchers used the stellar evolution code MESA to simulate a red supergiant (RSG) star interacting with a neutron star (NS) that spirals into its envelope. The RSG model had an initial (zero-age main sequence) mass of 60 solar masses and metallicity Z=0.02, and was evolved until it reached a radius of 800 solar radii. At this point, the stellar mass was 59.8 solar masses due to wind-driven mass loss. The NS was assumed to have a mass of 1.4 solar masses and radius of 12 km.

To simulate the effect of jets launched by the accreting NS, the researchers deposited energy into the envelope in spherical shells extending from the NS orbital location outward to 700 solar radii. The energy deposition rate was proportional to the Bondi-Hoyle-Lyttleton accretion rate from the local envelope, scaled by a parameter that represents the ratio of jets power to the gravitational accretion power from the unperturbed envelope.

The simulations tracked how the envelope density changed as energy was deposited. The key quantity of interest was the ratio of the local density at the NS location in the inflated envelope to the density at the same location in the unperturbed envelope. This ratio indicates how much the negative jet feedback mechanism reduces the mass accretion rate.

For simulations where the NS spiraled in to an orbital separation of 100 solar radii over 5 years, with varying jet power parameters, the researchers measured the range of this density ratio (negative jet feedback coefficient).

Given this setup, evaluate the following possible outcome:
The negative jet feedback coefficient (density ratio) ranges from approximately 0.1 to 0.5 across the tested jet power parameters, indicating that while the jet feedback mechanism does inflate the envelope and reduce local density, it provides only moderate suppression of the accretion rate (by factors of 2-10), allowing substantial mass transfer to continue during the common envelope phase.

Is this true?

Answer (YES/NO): NO